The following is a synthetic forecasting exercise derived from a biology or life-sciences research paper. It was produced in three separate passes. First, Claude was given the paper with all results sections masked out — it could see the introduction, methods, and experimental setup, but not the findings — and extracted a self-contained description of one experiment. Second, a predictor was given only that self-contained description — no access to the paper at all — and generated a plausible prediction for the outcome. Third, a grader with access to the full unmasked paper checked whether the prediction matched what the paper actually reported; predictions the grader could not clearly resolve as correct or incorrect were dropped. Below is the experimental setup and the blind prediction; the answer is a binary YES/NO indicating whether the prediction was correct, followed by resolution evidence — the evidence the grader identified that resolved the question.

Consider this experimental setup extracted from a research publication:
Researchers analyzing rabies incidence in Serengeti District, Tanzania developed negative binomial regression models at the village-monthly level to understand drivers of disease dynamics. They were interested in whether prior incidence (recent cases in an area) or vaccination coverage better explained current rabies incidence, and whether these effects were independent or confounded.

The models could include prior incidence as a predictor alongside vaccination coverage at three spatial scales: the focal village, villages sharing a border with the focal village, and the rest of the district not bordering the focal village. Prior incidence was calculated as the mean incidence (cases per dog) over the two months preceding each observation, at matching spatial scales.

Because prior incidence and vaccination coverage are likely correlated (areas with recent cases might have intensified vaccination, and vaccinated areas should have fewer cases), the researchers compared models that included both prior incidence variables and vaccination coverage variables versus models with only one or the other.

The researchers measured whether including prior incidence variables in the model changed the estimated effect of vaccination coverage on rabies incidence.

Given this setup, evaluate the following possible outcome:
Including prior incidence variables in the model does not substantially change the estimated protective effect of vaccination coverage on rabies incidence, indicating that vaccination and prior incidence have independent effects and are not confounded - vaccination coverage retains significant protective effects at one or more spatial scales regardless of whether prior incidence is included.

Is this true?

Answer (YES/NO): NO